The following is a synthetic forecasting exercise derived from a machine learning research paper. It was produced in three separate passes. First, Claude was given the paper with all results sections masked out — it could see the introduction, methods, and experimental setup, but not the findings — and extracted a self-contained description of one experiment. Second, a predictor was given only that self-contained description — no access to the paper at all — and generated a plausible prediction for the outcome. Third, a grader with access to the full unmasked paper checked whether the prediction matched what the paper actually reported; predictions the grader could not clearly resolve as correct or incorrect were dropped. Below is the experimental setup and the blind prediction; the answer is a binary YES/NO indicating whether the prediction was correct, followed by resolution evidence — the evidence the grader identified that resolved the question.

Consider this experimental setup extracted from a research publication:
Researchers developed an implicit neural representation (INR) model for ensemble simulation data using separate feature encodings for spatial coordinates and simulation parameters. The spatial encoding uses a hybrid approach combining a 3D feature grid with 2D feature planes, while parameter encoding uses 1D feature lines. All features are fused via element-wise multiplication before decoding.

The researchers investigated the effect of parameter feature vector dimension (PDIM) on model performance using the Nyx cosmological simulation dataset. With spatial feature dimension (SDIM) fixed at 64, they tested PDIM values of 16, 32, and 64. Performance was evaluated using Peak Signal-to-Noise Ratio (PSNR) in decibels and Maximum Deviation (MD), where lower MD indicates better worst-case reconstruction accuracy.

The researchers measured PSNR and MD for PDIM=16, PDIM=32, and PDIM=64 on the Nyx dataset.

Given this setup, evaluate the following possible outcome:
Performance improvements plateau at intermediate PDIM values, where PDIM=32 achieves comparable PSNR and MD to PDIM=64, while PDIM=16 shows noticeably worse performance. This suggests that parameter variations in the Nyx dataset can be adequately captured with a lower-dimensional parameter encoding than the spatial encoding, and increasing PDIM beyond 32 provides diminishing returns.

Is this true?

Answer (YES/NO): NO